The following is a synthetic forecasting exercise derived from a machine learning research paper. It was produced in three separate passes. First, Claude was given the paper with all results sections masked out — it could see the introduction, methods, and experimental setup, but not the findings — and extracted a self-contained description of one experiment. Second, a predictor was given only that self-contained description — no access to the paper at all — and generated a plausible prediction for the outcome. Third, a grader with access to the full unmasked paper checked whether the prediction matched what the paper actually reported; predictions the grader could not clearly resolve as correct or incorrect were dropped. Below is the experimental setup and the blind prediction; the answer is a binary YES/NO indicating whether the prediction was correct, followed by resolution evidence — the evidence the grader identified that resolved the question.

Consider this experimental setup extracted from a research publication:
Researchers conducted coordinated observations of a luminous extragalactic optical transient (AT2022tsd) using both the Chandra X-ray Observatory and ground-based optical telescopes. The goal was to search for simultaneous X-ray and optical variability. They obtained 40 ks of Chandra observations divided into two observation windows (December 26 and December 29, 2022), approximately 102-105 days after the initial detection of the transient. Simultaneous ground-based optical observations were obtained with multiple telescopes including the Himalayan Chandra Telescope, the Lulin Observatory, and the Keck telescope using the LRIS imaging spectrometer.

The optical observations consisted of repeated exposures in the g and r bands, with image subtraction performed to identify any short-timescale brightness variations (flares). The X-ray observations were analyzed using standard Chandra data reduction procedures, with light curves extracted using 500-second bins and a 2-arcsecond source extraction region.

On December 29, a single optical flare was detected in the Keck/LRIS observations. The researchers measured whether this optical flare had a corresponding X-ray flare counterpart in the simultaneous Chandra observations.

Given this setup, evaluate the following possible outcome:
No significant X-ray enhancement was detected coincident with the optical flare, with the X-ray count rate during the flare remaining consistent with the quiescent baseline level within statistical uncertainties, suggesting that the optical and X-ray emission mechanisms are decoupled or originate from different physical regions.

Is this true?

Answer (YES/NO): YES